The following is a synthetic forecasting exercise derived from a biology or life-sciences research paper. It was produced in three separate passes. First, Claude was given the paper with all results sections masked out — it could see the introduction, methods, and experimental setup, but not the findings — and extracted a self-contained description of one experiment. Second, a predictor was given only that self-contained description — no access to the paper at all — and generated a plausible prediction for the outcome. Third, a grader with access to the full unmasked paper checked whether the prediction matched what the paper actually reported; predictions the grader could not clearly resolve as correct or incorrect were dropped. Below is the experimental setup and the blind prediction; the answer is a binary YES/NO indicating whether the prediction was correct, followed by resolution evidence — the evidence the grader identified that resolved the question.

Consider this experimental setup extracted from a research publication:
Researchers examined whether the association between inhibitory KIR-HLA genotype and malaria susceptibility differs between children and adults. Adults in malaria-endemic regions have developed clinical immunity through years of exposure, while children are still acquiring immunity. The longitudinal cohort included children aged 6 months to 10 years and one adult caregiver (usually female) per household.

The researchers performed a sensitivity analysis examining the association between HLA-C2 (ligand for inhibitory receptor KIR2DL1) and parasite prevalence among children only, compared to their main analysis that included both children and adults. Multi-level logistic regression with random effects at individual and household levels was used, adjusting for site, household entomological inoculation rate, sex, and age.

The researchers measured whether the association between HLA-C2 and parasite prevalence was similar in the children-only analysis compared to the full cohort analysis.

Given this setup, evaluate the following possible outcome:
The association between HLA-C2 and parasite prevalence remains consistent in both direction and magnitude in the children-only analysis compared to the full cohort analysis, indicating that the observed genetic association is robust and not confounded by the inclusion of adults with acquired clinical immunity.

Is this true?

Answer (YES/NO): YES